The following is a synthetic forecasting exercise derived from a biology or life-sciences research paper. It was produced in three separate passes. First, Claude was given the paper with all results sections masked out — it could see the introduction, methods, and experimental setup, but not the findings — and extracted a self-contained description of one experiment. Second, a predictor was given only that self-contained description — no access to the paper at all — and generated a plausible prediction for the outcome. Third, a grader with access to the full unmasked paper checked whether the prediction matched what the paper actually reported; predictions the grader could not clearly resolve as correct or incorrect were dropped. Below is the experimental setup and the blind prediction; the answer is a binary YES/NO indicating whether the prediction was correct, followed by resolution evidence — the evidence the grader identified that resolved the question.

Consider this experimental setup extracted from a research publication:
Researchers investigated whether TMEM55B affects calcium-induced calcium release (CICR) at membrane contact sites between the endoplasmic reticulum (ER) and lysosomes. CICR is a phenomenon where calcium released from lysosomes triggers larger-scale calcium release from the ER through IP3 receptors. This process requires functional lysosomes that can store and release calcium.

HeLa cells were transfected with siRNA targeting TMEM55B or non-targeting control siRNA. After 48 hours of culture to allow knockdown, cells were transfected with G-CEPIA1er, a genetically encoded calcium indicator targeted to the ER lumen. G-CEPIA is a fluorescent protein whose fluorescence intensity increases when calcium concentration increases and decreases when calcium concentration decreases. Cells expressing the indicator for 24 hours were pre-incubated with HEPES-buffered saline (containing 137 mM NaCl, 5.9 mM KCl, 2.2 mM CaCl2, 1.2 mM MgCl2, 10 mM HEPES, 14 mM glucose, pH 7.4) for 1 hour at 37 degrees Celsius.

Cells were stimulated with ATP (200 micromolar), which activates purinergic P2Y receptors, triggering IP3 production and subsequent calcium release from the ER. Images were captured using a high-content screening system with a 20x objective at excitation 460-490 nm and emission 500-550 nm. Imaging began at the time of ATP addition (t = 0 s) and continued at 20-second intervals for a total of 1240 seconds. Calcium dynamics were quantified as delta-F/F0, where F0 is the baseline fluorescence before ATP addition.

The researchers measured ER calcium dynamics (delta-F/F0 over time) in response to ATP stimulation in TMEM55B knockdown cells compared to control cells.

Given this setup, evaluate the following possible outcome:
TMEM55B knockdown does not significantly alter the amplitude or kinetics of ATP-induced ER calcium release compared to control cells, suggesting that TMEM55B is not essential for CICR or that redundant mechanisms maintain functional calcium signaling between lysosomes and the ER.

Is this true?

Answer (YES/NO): NO